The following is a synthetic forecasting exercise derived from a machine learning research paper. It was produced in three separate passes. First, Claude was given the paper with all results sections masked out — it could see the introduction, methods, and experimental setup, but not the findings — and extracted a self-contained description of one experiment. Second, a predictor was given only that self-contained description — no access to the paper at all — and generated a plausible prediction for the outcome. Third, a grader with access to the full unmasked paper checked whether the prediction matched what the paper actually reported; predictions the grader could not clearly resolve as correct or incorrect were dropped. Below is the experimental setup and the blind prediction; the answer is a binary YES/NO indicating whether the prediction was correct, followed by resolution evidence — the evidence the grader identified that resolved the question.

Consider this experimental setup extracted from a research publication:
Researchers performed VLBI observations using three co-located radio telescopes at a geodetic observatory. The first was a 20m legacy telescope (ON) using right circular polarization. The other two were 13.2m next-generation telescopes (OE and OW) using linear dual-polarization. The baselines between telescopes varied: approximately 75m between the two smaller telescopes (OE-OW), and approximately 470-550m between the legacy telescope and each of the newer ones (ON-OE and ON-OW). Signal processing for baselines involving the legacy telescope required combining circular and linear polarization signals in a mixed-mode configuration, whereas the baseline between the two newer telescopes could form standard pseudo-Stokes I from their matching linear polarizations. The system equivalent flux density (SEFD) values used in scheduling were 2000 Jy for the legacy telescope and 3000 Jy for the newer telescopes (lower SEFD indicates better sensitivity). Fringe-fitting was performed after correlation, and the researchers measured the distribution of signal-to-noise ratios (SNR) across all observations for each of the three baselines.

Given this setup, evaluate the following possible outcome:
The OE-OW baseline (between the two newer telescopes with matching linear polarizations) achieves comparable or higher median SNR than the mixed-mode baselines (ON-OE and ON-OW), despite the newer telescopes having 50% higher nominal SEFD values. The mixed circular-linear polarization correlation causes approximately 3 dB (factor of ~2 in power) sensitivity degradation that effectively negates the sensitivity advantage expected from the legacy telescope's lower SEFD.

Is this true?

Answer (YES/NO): YES